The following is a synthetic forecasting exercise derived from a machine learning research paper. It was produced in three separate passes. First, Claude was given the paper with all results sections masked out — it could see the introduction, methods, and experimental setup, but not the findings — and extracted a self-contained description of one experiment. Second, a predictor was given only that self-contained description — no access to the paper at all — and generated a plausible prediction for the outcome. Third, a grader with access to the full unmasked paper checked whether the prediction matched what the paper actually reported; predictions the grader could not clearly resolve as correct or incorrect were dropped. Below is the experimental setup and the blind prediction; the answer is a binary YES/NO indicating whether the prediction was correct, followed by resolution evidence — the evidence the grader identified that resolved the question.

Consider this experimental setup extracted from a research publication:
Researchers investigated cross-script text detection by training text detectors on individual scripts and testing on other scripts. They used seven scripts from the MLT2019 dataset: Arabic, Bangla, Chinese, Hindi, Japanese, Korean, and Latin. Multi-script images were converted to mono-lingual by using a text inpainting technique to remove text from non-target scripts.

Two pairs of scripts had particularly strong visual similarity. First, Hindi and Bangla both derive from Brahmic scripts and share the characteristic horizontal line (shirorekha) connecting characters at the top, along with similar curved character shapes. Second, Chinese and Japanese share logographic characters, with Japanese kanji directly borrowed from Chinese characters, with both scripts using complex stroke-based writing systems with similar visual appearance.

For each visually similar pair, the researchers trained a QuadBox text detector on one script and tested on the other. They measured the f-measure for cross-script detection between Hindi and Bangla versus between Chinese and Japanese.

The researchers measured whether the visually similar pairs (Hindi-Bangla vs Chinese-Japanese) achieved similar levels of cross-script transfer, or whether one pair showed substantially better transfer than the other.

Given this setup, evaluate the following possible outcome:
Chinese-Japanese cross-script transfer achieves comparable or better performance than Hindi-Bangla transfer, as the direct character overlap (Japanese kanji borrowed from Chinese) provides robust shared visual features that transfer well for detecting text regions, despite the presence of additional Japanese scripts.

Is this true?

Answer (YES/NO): NO